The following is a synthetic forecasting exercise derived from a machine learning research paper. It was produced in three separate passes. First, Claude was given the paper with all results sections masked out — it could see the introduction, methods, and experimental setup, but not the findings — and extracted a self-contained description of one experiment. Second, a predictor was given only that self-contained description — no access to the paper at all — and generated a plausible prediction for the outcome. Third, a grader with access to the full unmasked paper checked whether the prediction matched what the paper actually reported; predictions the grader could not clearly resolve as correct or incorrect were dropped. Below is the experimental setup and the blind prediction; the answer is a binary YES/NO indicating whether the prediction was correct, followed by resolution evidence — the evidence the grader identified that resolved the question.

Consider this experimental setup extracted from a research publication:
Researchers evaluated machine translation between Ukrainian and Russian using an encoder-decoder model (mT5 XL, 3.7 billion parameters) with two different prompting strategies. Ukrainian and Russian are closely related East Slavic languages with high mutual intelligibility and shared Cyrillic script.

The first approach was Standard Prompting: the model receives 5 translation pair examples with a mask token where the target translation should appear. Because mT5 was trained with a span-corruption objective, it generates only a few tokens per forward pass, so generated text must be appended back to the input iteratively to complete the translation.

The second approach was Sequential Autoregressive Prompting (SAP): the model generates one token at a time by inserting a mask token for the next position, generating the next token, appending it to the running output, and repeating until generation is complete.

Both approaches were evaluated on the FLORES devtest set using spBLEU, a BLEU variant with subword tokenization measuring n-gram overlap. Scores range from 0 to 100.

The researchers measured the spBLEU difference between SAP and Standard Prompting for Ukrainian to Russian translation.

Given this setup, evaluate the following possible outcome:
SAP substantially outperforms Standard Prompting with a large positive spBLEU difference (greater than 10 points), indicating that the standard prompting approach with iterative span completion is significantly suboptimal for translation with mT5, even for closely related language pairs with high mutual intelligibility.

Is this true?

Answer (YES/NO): YES